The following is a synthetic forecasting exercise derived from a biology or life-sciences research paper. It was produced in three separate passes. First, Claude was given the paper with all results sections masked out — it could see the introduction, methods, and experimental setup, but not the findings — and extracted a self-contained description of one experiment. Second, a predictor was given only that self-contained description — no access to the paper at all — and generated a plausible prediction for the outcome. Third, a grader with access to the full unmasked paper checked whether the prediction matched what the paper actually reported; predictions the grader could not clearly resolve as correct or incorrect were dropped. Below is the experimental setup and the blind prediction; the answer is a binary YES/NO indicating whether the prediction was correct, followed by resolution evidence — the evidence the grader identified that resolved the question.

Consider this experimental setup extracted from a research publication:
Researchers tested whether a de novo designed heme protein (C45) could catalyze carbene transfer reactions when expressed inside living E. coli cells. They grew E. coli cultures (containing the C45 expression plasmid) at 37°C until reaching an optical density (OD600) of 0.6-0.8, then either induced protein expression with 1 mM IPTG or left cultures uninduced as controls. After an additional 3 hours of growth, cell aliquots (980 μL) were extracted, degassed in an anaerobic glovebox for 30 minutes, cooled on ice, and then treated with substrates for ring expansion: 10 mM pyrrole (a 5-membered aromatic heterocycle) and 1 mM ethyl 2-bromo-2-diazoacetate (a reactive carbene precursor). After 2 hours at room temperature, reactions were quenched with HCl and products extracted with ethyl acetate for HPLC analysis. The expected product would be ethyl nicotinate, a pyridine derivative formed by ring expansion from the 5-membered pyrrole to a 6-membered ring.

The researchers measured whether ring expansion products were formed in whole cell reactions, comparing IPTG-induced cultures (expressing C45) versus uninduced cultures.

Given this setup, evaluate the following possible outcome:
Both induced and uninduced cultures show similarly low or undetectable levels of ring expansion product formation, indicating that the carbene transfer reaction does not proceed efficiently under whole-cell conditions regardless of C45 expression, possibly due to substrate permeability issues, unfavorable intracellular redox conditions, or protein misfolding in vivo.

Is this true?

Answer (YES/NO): NO